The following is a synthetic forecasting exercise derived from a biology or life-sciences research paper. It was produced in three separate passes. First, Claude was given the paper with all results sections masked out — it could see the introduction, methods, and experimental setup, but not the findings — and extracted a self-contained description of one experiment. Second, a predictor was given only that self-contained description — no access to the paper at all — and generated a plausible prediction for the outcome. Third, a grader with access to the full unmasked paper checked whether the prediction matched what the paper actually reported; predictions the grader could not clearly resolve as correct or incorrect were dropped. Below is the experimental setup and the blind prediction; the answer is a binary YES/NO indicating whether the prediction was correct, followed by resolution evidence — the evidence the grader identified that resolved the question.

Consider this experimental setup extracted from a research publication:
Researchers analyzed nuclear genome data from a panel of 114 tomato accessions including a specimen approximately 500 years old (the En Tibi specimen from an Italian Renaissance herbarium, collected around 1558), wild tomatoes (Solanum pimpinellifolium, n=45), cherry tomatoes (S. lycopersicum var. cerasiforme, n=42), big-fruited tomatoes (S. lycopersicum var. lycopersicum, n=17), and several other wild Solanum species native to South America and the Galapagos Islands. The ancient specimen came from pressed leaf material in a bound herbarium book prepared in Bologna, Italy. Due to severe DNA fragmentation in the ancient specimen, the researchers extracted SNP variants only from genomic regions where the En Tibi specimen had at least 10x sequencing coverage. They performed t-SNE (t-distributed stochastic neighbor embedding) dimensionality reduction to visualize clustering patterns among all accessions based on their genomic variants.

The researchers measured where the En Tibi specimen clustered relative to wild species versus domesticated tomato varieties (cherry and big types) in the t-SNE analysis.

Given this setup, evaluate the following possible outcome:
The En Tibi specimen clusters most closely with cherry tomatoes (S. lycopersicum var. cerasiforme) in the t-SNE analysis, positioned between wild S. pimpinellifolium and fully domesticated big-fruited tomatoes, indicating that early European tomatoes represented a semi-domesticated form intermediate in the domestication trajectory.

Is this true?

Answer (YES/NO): NO